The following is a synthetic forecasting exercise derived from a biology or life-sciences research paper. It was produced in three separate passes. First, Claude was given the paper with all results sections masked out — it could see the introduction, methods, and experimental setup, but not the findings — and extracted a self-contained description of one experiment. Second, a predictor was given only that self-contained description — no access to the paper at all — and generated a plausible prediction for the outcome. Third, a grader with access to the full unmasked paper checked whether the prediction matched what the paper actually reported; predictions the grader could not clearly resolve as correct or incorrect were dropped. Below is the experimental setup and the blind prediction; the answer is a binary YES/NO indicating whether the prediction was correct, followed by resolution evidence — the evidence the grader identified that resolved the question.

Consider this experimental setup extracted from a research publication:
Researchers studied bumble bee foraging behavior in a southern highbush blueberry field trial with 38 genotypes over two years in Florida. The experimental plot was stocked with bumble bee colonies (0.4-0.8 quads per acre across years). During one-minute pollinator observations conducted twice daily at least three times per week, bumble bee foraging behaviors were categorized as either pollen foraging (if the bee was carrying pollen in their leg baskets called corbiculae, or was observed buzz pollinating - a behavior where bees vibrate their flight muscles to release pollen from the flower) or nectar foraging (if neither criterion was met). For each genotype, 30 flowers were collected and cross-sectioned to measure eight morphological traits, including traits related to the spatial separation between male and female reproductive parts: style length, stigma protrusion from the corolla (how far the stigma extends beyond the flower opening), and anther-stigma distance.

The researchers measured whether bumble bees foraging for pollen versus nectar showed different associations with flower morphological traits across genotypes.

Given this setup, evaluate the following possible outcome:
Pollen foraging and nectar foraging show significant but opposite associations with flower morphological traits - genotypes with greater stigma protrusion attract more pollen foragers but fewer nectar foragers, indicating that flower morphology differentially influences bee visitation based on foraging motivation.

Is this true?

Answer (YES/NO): NO